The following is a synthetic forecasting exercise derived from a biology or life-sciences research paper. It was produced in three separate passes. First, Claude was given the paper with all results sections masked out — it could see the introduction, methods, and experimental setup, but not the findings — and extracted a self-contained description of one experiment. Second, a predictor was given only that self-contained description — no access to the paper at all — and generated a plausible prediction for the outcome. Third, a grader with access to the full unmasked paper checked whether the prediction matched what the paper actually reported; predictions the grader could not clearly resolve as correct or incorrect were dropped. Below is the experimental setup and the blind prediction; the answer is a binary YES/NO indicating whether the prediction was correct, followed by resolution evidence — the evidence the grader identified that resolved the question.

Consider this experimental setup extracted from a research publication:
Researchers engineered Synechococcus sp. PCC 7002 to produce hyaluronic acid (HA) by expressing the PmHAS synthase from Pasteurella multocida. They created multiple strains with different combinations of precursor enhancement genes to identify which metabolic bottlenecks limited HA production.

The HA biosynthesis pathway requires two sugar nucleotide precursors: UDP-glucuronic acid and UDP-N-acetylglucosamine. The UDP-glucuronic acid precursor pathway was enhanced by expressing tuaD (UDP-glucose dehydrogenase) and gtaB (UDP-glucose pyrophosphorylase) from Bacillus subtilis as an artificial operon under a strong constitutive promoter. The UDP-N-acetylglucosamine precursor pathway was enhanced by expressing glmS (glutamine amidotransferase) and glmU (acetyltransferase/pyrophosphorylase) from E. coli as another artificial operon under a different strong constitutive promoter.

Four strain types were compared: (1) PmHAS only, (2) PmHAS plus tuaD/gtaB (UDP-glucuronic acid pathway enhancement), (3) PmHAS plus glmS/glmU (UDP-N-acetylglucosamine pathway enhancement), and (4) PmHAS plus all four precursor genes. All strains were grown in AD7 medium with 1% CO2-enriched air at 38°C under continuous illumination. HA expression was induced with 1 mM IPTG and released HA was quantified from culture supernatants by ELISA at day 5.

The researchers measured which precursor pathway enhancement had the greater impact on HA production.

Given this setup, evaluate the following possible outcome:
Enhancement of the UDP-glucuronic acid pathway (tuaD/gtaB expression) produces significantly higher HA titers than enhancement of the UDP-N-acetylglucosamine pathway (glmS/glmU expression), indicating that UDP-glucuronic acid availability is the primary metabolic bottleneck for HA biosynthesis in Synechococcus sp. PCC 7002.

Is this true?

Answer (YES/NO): NO